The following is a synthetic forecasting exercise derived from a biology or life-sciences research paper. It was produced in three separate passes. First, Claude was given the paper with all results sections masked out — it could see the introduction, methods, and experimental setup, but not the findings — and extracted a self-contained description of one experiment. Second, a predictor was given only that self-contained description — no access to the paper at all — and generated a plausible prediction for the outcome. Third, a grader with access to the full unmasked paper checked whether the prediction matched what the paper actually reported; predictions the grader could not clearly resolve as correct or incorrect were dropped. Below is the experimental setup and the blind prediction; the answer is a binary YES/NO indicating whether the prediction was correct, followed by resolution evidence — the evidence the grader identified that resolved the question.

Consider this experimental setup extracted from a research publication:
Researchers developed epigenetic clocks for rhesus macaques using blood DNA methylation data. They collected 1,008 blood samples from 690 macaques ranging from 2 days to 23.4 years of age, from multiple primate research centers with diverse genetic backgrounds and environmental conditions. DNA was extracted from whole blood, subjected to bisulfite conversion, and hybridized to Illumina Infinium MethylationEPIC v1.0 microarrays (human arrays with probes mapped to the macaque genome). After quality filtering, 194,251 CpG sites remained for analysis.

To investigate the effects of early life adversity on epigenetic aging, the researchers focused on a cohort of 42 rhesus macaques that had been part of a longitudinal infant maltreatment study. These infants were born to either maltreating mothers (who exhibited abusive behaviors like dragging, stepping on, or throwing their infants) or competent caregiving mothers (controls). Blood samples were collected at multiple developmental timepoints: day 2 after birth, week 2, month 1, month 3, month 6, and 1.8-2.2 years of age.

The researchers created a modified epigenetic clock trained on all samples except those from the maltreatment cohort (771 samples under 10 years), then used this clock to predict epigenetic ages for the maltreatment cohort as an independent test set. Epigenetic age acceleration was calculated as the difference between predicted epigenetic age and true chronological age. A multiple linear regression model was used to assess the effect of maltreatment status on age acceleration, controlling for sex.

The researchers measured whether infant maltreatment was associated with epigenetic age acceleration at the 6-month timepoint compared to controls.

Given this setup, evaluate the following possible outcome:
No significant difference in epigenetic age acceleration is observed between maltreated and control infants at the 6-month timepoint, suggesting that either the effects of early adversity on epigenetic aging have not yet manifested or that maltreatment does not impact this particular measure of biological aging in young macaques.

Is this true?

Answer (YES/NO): NO